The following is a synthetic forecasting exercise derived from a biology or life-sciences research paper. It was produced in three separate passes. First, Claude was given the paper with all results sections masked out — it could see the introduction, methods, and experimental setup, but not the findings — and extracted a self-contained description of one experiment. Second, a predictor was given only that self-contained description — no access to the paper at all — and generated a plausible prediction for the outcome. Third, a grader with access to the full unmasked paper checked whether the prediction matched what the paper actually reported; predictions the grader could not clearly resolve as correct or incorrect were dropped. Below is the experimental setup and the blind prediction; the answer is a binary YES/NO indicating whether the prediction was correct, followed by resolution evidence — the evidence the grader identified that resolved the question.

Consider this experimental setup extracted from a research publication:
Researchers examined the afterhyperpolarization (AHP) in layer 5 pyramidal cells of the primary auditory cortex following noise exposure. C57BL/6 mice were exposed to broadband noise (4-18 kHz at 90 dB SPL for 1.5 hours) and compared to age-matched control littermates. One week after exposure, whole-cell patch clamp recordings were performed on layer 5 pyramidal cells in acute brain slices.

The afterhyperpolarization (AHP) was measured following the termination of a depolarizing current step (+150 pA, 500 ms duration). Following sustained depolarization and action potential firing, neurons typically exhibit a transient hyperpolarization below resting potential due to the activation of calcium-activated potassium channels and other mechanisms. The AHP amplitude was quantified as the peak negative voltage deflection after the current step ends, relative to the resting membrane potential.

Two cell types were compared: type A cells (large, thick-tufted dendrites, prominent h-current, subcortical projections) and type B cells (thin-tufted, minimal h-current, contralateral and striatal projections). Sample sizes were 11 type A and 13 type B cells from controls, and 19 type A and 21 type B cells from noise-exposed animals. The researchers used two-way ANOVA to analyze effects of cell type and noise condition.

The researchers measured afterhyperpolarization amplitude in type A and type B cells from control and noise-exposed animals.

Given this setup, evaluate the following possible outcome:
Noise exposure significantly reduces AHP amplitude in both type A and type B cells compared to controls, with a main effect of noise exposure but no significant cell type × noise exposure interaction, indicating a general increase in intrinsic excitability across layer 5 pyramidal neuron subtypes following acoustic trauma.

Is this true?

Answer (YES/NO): NO